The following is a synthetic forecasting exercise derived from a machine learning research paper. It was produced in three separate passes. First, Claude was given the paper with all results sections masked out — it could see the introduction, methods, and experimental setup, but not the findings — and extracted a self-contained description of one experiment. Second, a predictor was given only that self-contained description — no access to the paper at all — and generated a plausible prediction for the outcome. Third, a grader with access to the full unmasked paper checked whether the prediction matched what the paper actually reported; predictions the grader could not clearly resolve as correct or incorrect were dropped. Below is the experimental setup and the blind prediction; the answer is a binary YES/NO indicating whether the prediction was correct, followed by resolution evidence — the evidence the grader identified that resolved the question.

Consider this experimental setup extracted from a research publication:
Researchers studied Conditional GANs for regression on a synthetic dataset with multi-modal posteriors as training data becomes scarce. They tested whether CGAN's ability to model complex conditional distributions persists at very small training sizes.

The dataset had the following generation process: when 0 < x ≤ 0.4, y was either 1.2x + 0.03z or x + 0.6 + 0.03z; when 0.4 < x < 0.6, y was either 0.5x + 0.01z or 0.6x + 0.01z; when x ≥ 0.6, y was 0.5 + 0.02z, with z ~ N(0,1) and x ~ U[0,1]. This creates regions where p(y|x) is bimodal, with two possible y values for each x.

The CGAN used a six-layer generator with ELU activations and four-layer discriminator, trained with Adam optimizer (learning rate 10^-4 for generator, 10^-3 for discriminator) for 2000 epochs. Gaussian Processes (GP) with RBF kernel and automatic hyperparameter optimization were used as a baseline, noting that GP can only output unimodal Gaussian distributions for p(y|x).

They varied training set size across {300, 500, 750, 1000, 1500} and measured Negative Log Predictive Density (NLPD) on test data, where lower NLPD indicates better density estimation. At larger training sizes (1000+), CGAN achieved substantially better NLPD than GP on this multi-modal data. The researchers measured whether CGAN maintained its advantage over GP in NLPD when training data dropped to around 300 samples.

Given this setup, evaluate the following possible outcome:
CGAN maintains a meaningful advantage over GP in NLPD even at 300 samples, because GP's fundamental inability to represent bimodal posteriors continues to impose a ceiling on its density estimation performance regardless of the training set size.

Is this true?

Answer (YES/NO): NO